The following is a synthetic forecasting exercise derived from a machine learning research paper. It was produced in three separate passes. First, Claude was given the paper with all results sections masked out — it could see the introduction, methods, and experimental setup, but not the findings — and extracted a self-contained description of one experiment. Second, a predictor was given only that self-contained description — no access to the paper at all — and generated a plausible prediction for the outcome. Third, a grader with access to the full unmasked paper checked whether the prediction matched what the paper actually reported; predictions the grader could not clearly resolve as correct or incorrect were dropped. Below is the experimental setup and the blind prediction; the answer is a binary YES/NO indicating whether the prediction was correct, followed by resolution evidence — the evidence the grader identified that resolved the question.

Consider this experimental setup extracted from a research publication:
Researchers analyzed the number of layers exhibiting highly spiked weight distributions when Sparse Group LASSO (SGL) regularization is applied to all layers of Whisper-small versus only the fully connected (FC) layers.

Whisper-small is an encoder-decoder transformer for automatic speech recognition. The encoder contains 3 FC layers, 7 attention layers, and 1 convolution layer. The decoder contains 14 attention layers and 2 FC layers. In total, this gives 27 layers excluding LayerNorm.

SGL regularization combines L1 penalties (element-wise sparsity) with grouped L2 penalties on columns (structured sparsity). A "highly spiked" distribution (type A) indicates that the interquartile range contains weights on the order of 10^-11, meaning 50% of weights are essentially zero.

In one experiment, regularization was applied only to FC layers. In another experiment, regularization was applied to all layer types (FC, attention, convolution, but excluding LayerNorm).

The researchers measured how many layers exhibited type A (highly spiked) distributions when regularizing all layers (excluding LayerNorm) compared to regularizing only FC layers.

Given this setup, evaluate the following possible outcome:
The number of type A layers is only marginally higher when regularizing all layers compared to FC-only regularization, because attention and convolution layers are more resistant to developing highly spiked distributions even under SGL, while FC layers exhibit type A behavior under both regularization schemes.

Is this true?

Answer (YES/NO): NO